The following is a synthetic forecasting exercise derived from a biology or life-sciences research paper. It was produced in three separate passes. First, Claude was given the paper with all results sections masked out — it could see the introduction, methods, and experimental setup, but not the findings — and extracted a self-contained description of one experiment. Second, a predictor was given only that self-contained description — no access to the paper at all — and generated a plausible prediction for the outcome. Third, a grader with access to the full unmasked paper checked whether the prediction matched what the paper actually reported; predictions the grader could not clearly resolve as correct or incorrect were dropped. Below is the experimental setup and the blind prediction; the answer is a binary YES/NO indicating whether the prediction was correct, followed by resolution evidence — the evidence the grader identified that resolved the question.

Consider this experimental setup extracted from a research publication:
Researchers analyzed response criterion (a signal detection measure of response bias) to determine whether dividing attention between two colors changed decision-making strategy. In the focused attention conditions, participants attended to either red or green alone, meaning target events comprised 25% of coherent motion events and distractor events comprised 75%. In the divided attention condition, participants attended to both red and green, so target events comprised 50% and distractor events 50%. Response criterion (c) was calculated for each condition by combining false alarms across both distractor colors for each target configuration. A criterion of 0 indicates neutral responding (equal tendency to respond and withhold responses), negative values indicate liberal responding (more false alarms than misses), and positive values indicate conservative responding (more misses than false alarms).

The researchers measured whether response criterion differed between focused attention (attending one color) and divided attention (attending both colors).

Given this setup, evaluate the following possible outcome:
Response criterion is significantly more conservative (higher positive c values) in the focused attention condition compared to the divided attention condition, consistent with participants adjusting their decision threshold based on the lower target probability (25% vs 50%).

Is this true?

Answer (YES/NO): NO